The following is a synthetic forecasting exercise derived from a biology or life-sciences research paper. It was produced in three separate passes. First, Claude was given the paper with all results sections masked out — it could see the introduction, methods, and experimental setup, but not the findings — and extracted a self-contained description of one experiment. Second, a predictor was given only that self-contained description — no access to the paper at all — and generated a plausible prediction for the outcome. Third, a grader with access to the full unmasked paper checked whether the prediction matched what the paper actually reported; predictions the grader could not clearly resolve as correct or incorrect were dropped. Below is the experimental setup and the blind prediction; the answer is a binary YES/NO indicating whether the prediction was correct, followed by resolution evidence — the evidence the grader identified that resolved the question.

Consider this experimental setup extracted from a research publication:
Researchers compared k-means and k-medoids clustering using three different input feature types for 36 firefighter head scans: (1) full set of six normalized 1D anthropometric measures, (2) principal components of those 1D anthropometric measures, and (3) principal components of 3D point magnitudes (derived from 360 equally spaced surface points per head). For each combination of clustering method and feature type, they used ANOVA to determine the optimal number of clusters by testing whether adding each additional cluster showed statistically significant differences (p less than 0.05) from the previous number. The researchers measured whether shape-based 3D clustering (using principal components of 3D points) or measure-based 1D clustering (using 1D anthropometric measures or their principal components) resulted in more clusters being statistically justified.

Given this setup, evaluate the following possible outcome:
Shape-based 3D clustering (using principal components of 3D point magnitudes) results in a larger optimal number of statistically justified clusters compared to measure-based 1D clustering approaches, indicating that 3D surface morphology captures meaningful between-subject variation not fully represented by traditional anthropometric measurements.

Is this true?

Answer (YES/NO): YES